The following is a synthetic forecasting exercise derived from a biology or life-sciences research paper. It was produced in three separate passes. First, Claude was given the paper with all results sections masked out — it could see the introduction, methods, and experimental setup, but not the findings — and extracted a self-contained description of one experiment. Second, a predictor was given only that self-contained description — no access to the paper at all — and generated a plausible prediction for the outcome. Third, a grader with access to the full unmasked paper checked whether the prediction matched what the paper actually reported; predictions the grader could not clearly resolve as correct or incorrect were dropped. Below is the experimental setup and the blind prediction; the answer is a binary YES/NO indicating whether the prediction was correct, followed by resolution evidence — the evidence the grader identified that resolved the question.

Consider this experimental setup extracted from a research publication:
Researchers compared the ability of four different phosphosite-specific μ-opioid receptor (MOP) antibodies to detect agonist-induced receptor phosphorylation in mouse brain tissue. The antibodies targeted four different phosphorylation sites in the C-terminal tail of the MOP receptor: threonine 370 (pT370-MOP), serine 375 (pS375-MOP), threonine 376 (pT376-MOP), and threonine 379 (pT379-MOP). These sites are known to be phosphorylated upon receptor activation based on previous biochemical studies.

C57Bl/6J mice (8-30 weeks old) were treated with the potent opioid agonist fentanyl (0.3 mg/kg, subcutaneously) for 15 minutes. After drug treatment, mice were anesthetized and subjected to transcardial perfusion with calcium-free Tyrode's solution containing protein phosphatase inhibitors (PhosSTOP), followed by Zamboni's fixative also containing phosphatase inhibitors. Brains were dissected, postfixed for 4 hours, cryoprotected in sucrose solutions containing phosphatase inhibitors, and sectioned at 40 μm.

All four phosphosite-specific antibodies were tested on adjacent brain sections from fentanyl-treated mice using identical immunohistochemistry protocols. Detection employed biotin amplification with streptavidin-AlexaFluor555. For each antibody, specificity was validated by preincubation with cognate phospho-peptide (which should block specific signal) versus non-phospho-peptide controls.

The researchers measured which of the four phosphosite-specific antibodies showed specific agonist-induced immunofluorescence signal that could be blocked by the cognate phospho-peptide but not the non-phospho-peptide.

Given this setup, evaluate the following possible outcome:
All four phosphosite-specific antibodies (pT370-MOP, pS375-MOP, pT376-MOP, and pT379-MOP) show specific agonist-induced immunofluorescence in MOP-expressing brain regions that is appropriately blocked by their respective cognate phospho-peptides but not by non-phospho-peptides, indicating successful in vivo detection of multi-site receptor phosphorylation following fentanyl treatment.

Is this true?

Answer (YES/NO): NO